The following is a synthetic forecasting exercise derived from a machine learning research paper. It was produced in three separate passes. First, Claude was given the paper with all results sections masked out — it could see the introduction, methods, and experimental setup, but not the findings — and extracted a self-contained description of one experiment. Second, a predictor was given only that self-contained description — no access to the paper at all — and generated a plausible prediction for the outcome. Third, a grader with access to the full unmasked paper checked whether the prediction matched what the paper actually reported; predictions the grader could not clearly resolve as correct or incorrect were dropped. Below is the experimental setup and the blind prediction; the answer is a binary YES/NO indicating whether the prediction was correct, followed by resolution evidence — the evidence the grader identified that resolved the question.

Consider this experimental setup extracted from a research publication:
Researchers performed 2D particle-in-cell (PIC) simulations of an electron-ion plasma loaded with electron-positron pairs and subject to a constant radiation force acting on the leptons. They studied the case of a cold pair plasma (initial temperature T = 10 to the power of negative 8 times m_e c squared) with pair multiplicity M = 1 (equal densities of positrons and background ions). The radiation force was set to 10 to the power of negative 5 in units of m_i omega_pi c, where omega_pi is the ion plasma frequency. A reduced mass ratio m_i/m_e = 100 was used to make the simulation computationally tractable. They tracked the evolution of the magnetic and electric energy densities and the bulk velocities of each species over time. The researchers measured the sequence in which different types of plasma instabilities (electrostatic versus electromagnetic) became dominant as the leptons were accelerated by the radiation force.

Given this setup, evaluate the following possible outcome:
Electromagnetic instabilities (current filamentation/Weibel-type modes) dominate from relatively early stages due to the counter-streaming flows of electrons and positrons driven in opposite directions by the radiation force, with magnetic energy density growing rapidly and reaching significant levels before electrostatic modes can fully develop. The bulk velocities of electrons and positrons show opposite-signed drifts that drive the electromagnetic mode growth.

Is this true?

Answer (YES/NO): NO